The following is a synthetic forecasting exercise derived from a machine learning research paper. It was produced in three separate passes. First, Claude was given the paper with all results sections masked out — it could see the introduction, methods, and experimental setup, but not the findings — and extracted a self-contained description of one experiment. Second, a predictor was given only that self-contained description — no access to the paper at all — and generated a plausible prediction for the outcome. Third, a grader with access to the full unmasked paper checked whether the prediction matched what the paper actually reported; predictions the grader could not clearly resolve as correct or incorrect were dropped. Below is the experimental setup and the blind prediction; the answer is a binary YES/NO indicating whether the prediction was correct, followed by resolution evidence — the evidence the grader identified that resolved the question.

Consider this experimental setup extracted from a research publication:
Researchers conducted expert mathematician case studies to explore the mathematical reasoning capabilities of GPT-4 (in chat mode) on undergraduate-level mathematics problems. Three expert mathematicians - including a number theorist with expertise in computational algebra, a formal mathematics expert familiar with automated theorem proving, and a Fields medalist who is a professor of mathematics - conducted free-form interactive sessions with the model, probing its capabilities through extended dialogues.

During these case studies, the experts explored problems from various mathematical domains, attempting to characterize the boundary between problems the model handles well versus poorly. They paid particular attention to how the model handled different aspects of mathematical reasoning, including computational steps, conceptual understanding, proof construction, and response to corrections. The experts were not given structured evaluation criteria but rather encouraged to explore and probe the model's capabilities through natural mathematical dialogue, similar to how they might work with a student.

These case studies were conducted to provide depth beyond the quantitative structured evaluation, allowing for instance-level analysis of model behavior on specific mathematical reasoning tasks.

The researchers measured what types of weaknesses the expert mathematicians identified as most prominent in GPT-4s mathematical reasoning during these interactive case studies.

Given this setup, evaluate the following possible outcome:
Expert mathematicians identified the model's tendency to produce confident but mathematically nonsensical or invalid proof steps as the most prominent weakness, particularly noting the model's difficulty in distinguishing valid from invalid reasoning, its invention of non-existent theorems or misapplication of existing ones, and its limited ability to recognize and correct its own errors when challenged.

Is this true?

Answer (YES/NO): NO